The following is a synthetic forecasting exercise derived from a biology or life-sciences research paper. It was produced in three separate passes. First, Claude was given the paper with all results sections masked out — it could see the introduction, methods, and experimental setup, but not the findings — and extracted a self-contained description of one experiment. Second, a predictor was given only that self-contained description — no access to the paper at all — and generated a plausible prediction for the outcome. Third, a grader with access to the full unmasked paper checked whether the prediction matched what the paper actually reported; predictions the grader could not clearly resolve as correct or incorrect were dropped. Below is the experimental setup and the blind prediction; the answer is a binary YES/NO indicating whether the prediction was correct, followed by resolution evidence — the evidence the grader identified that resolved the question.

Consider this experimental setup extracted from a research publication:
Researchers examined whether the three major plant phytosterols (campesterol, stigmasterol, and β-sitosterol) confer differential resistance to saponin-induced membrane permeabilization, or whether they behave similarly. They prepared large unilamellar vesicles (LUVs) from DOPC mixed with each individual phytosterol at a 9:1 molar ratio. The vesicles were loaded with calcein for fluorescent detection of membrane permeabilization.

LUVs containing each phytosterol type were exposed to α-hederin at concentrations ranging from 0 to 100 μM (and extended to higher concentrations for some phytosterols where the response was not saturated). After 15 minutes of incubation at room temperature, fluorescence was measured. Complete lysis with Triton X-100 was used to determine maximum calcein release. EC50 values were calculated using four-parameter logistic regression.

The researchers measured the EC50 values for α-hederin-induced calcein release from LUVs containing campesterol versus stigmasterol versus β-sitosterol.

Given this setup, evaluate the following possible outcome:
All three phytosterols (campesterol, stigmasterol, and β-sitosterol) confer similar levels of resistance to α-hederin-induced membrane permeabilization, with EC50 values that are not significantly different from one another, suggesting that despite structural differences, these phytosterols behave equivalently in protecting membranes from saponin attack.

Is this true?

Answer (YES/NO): NO